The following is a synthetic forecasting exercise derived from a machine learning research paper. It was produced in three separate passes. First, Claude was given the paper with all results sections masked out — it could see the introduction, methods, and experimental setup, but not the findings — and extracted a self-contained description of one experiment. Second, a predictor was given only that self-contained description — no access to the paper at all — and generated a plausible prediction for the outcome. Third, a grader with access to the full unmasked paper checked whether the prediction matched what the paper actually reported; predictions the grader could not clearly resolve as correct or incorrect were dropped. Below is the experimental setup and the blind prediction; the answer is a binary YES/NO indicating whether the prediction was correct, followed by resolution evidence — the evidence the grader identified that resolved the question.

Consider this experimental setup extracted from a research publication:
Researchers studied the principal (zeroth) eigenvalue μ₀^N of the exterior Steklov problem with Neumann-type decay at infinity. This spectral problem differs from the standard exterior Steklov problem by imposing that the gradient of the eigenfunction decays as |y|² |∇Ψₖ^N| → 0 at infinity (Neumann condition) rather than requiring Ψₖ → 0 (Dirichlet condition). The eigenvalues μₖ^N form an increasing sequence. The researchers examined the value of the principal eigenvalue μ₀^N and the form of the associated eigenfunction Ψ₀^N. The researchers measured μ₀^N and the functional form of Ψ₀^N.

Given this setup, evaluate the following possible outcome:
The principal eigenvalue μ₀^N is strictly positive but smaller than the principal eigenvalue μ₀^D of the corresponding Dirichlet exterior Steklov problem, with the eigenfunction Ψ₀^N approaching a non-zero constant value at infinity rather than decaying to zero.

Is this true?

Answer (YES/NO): NO